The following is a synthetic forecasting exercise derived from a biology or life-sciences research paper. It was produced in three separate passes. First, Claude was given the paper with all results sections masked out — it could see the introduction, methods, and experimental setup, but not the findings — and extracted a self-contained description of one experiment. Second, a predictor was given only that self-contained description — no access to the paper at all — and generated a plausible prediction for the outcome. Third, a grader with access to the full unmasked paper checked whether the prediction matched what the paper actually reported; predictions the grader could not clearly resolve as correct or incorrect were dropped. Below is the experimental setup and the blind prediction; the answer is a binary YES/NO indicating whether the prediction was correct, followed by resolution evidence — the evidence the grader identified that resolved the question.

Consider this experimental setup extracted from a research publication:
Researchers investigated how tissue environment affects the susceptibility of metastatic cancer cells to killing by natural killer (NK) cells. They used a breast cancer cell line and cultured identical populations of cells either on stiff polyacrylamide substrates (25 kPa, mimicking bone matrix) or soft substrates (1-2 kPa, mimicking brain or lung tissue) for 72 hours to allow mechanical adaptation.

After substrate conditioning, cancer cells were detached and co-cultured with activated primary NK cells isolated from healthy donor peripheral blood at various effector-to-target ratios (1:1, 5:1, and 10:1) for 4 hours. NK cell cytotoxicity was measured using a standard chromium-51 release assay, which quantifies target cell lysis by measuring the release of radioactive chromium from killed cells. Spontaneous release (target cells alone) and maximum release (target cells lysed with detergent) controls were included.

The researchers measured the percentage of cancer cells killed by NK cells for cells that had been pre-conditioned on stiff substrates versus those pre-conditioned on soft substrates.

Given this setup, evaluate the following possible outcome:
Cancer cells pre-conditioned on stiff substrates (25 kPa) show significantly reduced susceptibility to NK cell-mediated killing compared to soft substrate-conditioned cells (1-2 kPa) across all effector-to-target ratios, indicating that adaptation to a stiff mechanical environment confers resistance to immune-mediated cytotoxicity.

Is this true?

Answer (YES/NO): NO